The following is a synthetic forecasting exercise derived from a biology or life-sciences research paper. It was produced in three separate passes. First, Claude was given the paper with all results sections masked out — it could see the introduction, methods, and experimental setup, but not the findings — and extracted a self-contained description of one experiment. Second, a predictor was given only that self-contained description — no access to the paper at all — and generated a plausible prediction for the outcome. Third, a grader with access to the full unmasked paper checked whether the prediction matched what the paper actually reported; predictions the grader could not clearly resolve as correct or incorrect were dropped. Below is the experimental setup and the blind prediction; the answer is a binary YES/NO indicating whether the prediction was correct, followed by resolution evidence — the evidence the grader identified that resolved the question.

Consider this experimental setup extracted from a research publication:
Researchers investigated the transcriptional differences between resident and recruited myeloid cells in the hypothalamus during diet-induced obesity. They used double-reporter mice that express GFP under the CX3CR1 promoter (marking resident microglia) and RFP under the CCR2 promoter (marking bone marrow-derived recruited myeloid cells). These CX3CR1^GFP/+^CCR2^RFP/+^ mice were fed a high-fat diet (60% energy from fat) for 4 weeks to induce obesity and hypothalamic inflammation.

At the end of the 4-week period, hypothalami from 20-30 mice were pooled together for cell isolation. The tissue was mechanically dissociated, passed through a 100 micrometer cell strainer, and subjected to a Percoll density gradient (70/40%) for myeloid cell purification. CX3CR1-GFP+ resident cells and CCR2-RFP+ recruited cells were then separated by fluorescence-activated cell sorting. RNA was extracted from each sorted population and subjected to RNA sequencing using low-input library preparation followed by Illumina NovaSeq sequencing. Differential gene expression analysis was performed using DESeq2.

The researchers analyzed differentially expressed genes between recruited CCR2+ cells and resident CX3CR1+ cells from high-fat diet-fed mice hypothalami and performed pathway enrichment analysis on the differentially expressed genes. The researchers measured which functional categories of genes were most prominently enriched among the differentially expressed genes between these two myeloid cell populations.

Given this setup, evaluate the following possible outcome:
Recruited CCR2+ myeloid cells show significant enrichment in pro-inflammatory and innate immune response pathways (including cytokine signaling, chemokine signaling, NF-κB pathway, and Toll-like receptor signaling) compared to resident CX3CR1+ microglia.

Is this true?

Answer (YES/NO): YES